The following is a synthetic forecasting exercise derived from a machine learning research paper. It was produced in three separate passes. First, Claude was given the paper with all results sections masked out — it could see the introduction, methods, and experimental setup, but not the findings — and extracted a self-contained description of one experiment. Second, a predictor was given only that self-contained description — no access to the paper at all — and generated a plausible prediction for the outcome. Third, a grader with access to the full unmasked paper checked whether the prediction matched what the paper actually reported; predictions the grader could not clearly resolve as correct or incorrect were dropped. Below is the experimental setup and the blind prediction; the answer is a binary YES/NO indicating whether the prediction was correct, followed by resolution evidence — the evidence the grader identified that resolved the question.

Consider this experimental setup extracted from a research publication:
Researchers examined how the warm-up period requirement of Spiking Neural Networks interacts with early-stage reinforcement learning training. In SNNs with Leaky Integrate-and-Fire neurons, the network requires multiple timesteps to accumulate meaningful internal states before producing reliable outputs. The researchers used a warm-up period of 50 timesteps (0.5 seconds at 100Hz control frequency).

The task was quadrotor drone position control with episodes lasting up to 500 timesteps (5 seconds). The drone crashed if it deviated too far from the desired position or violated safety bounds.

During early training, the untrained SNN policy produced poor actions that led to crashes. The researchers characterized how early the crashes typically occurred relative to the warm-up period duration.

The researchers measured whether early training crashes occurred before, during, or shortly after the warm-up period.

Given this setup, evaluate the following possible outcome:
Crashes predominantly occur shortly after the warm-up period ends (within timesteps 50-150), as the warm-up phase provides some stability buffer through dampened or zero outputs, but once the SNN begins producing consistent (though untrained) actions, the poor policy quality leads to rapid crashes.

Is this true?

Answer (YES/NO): YES